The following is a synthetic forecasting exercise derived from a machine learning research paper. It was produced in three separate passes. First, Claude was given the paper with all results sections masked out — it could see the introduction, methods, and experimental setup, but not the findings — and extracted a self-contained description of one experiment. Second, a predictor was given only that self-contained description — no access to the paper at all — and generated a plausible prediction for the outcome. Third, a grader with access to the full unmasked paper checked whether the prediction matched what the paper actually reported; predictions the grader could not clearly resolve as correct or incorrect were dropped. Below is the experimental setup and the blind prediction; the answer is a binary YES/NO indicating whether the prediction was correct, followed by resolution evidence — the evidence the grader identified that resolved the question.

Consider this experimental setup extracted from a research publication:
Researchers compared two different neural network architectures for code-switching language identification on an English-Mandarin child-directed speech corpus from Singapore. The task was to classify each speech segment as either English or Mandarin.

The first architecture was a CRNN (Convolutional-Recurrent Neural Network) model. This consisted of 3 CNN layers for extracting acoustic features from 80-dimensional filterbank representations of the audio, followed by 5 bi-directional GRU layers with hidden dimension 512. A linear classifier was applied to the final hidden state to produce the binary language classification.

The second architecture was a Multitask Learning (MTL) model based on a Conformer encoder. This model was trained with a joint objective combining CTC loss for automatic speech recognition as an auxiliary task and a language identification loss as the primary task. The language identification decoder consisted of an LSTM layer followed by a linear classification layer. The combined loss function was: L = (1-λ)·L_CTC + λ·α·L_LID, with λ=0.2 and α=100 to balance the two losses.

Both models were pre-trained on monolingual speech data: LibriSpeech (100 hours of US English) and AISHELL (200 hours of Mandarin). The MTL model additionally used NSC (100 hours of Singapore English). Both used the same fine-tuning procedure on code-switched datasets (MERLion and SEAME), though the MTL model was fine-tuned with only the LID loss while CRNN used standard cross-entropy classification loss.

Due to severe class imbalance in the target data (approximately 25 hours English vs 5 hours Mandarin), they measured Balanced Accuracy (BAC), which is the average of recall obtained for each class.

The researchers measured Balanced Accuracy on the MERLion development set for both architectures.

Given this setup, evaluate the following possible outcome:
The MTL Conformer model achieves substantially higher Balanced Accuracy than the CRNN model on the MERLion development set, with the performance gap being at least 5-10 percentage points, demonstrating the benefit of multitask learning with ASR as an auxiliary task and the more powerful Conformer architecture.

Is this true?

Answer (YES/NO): NO